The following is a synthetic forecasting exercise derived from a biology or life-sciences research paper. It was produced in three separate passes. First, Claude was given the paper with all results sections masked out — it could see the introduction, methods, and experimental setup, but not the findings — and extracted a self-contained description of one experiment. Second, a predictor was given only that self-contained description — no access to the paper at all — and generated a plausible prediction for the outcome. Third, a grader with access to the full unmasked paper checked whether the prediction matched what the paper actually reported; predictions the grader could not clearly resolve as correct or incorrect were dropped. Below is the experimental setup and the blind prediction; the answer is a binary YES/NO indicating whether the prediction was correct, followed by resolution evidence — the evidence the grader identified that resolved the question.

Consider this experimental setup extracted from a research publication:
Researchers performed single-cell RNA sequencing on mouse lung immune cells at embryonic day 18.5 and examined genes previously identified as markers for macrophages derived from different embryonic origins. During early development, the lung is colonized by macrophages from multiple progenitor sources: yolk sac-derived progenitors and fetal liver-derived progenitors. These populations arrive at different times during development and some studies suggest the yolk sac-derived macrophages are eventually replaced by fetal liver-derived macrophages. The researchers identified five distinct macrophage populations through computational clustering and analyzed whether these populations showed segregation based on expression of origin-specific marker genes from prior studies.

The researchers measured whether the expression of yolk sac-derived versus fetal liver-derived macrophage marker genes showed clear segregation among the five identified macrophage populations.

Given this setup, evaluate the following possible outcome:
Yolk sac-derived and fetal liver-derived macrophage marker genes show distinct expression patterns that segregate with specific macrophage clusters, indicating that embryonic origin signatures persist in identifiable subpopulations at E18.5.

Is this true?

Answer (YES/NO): NO